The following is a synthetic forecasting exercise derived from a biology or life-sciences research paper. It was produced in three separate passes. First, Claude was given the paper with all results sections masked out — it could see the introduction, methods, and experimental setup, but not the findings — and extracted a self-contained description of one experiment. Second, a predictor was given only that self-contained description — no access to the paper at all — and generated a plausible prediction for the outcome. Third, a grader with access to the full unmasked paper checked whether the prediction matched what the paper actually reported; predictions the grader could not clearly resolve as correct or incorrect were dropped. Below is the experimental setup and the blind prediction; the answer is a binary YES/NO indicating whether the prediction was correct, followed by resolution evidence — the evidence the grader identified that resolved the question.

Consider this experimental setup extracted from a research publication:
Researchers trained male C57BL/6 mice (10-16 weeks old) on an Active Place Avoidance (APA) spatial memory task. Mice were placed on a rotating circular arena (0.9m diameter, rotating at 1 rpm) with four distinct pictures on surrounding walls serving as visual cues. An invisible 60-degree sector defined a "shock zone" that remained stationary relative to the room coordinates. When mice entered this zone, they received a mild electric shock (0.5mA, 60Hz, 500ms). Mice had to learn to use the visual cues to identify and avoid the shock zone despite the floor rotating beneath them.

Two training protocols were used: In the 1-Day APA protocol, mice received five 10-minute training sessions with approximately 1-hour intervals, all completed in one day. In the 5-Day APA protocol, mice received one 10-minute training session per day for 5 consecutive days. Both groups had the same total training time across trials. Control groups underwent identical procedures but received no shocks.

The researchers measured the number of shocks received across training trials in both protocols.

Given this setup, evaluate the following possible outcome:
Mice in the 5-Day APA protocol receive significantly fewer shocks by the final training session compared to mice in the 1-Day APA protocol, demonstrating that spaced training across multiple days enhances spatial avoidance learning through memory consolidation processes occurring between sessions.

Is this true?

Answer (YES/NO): NO